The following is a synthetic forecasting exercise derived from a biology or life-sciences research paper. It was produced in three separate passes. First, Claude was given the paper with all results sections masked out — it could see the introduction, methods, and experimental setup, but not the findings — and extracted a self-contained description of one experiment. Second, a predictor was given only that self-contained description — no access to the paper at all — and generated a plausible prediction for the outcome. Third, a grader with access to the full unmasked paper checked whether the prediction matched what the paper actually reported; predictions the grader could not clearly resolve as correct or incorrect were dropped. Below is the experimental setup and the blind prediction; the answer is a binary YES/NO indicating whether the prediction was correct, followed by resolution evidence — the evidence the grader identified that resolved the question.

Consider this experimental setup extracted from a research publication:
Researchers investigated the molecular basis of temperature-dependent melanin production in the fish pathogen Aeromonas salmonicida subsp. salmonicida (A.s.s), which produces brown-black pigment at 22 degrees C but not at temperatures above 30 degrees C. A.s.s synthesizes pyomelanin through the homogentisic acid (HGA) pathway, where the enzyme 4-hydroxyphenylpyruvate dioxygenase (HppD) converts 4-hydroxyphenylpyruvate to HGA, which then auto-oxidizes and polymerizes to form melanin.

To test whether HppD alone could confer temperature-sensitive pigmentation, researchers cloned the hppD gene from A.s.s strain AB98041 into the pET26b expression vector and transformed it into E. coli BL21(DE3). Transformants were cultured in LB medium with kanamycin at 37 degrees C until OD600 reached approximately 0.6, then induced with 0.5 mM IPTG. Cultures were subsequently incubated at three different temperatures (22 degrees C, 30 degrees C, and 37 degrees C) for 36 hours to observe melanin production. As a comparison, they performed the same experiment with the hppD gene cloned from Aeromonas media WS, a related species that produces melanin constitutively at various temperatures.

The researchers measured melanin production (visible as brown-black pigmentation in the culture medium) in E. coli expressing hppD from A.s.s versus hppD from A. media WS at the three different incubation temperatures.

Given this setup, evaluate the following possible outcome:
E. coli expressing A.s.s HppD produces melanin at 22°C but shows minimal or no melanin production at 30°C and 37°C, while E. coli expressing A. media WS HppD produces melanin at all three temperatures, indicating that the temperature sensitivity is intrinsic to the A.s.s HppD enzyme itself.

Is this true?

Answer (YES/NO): YES